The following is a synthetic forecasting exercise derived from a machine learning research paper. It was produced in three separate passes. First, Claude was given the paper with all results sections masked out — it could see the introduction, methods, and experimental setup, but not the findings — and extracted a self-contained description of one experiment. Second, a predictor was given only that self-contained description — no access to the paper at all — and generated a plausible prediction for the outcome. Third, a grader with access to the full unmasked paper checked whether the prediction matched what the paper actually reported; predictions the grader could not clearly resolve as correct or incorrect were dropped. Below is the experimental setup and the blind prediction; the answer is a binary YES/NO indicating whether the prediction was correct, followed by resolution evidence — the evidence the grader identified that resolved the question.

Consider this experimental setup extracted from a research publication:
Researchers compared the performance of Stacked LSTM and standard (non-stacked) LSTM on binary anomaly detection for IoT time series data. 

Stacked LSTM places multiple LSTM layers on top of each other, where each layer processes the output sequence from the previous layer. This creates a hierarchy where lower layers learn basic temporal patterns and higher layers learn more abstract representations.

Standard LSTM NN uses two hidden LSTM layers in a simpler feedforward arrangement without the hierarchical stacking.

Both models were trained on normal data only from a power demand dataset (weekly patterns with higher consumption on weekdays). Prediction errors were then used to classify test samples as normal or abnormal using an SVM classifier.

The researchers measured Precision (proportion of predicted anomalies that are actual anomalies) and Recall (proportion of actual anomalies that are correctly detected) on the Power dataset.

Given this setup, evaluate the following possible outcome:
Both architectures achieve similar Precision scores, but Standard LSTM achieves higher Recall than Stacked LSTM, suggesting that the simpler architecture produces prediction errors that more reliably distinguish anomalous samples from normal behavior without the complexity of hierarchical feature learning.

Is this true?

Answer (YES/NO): NO